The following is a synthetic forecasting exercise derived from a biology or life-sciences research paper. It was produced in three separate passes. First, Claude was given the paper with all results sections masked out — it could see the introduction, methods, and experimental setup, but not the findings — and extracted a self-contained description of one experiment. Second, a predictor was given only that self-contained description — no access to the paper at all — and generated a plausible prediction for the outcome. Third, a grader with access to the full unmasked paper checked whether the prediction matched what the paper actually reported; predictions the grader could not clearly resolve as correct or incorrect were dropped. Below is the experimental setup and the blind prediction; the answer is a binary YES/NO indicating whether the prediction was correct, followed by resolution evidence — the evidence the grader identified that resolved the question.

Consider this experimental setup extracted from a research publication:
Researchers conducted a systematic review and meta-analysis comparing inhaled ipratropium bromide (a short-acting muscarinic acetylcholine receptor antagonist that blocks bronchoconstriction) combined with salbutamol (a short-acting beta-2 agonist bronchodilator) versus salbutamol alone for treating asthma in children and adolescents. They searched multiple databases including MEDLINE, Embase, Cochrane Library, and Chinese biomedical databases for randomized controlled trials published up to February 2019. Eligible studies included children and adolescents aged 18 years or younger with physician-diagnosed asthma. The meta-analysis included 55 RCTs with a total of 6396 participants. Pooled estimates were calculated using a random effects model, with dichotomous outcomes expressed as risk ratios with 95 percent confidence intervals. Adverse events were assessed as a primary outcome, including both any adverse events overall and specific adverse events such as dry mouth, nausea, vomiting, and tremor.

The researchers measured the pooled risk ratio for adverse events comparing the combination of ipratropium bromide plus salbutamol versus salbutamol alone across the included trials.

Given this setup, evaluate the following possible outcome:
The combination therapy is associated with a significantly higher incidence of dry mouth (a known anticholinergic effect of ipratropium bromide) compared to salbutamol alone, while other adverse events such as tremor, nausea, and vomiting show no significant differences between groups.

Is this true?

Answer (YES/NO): NO